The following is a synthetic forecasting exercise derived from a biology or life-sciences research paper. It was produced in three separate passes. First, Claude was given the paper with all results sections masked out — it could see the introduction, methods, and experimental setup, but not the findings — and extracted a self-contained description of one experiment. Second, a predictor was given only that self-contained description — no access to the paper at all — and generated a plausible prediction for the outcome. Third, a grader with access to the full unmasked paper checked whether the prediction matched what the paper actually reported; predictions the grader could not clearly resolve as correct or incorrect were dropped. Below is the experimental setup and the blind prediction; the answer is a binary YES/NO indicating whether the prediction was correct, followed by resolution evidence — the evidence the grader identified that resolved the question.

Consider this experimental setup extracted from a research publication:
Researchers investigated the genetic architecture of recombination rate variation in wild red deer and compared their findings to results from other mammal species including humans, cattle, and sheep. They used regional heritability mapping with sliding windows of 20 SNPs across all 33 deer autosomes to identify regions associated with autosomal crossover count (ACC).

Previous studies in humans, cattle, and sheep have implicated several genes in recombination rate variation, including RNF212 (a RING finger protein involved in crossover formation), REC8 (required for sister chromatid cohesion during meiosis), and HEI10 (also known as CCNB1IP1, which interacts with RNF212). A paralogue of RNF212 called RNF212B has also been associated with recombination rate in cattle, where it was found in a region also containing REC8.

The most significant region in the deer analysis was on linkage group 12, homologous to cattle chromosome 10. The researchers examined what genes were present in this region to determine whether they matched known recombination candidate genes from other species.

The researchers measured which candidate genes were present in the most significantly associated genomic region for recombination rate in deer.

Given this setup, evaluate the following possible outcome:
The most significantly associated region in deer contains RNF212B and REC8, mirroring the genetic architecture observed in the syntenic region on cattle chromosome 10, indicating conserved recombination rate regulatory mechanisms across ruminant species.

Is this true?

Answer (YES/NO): YES